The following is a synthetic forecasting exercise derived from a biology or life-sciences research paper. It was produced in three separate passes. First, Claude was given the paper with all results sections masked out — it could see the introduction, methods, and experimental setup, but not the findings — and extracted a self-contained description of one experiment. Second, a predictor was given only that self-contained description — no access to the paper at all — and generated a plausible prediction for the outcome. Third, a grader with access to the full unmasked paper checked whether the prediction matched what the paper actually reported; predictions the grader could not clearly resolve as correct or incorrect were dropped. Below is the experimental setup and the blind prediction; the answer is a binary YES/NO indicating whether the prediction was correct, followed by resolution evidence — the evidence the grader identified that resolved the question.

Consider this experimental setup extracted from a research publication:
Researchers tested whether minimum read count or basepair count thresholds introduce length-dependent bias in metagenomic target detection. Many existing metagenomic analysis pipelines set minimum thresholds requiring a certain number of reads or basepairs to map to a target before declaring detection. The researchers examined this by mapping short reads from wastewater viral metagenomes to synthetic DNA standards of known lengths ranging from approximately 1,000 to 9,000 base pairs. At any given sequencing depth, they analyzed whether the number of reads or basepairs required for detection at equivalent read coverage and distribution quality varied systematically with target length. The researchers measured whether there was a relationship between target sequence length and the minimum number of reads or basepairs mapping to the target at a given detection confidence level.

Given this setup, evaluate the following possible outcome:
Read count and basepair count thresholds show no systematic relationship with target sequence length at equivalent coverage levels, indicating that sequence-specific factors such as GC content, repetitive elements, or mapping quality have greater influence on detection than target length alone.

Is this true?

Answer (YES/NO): NO